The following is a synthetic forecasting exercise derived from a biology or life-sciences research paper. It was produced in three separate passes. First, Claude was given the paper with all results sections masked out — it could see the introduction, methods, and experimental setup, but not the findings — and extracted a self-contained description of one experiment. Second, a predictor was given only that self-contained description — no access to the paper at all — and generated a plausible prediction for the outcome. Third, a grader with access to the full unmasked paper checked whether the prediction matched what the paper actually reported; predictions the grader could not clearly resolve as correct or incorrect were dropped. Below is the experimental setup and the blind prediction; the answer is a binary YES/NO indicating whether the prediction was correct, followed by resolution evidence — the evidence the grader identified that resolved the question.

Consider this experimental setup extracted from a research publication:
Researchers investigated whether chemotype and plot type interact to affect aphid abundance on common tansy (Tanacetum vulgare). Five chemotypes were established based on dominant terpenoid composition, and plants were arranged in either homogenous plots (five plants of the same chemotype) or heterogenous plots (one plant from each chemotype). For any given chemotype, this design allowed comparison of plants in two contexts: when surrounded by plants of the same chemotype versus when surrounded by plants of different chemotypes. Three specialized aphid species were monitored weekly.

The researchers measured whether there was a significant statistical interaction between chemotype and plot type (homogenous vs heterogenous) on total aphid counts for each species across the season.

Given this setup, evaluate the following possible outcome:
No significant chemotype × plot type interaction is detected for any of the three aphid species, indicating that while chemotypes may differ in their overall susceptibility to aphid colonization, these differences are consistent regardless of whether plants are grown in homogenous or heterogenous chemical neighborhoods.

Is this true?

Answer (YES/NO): NO